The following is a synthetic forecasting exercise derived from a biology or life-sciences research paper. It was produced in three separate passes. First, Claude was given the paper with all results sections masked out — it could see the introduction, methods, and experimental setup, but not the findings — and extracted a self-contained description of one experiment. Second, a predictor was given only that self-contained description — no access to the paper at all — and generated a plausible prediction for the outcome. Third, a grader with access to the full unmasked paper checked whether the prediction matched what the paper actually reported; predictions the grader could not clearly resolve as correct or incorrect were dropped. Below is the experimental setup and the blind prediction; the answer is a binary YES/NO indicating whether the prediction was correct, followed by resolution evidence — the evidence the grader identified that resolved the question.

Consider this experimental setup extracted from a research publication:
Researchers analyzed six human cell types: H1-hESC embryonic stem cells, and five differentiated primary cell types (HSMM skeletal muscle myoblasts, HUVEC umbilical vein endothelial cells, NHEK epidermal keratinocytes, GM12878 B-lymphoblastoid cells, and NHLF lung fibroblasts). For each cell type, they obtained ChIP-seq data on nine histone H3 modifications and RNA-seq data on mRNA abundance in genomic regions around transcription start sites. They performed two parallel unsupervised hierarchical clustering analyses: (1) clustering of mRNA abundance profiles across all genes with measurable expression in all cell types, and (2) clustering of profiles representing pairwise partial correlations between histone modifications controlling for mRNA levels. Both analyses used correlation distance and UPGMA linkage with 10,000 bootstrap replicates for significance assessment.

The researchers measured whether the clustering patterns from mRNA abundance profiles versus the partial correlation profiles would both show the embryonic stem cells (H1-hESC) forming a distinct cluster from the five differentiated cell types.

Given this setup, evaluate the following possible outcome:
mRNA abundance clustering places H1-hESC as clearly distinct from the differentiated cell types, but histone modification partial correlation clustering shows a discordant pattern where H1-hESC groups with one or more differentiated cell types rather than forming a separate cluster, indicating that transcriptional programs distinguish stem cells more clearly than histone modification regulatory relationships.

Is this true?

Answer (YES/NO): NO